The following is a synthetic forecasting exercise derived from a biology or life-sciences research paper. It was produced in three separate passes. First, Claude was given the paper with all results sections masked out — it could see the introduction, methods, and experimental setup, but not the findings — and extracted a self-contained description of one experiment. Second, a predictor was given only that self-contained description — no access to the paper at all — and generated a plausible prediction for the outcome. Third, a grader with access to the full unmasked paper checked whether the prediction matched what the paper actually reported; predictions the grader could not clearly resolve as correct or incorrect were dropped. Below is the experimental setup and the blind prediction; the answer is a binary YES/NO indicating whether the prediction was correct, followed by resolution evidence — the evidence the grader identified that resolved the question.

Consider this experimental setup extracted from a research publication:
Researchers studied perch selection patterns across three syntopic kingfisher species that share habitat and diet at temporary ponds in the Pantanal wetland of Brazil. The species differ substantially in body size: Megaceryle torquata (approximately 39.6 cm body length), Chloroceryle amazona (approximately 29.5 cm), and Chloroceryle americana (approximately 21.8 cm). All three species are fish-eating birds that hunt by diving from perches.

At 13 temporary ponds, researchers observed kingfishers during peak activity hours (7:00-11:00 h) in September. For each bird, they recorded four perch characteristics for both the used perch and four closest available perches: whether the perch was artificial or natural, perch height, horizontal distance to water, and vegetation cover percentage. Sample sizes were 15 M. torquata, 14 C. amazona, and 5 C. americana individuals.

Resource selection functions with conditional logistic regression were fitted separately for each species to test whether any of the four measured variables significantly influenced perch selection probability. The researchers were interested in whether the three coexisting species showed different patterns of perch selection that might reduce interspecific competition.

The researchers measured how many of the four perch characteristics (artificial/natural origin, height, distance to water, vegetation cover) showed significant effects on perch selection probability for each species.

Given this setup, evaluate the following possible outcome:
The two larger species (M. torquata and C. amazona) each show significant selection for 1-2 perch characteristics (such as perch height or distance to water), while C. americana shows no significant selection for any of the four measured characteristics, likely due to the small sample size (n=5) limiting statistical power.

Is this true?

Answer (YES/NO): NO